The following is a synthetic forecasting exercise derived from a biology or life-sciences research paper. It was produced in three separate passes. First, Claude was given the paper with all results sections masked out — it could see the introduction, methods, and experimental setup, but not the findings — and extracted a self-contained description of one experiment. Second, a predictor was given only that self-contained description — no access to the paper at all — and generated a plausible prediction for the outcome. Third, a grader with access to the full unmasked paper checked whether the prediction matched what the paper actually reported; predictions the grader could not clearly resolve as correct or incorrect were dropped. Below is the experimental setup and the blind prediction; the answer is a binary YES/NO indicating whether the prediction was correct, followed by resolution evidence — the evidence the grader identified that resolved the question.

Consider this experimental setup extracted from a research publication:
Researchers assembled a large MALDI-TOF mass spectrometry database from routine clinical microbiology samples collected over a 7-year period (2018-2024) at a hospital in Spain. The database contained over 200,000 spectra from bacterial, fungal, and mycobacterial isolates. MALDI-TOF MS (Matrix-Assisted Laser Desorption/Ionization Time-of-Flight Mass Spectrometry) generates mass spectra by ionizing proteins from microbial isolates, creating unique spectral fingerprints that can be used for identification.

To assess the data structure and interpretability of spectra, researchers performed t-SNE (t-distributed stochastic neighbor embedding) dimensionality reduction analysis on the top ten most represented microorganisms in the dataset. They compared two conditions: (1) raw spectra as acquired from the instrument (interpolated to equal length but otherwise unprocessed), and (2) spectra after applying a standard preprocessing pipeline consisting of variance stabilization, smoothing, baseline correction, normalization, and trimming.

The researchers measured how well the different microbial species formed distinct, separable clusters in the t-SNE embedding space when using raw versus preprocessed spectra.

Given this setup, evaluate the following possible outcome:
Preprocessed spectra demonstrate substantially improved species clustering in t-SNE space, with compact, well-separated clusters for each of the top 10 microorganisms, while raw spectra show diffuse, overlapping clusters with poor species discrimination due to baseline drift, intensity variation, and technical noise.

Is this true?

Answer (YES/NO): YES